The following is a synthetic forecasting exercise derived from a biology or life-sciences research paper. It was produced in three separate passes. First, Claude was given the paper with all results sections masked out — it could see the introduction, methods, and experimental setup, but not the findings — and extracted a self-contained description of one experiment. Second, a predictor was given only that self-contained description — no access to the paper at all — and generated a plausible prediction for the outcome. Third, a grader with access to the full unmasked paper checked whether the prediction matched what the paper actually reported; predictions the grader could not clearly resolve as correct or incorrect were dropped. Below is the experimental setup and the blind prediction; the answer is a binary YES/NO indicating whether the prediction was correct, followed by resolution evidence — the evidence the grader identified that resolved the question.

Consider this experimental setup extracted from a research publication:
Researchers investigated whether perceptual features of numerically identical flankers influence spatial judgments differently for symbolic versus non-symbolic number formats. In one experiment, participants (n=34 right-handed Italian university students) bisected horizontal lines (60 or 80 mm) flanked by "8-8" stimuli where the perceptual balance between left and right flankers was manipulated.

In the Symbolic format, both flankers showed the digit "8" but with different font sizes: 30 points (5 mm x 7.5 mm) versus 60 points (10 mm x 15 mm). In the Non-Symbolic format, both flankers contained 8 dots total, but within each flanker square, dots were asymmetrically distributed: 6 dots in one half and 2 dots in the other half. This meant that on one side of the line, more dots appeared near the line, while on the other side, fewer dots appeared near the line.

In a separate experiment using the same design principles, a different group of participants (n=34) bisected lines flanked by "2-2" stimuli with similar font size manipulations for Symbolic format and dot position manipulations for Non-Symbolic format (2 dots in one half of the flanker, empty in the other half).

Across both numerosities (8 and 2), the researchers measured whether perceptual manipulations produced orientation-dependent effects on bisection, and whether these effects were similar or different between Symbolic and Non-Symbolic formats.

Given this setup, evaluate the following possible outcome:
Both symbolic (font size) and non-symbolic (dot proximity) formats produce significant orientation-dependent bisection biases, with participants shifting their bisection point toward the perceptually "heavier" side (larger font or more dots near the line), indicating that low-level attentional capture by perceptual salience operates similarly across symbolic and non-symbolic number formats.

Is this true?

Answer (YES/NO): NO